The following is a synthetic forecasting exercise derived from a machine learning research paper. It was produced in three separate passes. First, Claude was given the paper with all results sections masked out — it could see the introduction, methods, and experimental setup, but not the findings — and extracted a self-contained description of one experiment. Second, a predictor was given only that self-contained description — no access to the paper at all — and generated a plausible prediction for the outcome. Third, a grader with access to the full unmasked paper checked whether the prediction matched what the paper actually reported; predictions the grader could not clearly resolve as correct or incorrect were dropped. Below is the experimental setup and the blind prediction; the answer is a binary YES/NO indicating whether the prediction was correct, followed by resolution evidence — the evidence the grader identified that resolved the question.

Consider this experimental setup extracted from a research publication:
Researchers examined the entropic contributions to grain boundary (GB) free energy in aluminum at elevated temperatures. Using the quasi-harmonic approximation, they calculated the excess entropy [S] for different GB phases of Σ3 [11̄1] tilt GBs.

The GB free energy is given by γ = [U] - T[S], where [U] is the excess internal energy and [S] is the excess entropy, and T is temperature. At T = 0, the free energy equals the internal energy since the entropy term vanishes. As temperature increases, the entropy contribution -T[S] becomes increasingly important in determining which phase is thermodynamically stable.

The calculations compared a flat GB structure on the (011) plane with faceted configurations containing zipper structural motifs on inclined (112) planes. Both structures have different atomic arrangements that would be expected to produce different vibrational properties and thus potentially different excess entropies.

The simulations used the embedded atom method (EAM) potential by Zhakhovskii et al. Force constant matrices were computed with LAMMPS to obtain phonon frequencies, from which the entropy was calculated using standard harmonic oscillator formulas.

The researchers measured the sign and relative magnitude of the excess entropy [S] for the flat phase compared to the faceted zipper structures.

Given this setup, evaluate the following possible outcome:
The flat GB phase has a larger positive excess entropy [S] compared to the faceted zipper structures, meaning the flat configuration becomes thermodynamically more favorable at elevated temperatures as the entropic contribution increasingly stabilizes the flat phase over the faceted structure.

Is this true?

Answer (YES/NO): YES